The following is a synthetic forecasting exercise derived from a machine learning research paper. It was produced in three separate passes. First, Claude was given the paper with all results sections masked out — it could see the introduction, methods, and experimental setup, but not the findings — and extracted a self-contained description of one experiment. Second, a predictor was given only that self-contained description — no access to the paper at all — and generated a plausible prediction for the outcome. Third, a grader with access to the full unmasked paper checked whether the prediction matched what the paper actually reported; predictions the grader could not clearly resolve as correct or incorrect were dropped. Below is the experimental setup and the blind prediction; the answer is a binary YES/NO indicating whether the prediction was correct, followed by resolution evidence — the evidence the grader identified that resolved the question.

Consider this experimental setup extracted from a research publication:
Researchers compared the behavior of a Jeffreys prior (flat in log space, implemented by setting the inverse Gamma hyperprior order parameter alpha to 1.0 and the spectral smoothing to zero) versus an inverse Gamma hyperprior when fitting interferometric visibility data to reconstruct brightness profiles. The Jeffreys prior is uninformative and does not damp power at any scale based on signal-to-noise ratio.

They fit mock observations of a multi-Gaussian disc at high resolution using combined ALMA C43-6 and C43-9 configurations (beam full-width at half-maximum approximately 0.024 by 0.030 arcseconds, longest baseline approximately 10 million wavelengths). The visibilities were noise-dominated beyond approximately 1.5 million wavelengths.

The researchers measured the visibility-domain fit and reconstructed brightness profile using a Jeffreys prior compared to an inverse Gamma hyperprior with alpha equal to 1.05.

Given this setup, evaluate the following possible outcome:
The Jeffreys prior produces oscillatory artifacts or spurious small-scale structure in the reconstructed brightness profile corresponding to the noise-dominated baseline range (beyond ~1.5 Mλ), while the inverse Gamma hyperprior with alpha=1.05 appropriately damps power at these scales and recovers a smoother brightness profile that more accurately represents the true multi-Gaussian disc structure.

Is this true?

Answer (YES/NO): YES